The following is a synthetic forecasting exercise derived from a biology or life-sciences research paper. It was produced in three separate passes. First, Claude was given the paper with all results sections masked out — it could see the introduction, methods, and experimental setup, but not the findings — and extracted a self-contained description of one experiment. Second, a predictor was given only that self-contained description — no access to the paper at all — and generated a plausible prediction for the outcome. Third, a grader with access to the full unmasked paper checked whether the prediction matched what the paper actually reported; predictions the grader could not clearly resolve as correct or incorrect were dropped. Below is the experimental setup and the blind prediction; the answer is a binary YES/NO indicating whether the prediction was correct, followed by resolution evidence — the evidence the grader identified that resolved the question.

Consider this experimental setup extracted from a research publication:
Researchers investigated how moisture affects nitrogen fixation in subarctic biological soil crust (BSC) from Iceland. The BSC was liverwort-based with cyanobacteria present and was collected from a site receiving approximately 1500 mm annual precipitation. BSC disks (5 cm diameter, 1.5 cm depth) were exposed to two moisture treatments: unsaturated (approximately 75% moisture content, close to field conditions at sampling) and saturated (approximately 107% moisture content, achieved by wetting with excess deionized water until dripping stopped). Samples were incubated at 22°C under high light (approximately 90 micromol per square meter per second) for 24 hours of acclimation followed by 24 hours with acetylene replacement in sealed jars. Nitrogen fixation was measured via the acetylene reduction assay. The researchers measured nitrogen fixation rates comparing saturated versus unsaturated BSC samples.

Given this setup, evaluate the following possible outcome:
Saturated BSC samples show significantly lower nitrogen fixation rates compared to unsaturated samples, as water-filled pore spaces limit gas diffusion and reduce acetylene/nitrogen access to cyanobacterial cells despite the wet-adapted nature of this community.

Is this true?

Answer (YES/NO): NO